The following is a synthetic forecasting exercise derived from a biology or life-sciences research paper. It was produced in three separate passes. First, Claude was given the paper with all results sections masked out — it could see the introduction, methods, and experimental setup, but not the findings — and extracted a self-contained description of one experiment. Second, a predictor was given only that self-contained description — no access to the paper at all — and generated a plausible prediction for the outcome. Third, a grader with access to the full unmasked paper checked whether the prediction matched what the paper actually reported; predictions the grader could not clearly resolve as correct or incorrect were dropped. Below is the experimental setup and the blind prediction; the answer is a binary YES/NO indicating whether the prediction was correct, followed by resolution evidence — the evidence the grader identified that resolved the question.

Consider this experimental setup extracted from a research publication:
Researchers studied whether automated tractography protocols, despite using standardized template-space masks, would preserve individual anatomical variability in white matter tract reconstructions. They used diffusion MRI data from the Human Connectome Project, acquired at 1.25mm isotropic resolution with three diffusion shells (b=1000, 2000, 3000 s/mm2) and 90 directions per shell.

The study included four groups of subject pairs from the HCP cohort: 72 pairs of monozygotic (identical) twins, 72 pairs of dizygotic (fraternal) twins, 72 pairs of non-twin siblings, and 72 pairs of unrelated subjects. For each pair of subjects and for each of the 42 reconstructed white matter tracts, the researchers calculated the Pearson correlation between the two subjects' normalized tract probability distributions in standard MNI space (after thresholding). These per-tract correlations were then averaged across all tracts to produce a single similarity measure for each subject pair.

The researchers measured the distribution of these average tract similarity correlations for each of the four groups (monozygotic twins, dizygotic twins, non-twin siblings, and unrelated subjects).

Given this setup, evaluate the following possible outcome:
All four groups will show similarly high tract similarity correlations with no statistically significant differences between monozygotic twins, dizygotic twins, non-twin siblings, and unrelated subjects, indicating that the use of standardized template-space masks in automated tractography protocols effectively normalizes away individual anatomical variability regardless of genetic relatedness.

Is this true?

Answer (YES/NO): NO